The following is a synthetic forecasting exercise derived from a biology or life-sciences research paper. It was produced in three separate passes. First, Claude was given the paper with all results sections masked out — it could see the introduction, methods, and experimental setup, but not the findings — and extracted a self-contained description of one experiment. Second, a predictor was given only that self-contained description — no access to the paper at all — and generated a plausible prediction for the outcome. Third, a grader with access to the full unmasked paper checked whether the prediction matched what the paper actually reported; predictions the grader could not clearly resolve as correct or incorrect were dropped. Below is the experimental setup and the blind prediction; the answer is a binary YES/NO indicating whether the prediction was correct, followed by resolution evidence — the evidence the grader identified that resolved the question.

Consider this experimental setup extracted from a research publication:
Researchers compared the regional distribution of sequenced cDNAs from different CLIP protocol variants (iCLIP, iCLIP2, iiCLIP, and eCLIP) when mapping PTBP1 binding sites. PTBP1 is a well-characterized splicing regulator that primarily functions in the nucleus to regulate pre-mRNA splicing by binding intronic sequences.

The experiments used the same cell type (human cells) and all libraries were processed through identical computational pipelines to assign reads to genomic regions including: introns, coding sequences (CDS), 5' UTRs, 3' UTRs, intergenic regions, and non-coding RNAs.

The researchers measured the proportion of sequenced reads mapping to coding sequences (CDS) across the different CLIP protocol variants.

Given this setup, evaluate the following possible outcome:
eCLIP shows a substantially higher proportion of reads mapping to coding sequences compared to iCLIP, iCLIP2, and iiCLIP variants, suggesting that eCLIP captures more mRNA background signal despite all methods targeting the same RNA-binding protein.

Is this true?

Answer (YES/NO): YES